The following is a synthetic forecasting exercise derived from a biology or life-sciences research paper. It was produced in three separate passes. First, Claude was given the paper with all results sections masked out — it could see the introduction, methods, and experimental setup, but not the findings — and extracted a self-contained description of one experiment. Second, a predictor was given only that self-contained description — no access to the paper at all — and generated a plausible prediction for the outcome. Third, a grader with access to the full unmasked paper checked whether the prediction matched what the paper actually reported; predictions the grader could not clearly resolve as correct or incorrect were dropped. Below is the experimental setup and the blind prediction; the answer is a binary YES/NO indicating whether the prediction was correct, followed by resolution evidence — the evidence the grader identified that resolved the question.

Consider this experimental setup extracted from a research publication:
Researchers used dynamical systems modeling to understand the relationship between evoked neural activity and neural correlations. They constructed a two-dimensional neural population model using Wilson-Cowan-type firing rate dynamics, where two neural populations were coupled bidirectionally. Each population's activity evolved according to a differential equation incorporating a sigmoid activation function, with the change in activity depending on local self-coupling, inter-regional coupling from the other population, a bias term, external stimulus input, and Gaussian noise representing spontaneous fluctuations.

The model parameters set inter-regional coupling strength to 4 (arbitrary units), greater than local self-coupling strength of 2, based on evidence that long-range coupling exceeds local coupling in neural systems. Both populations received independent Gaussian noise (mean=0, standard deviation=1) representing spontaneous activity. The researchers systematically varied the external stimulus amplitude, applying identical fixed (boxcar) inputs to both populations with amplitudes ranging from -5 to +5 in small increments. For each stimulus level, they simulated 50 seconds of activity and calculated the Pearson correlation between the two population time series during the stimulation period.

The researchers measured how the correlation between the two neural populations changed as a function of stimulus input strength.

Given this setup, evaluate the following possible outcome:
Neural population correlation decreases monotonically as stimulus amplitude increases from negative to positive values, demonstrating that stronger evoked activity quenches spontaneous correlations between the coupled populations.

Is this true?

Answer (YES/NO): NO